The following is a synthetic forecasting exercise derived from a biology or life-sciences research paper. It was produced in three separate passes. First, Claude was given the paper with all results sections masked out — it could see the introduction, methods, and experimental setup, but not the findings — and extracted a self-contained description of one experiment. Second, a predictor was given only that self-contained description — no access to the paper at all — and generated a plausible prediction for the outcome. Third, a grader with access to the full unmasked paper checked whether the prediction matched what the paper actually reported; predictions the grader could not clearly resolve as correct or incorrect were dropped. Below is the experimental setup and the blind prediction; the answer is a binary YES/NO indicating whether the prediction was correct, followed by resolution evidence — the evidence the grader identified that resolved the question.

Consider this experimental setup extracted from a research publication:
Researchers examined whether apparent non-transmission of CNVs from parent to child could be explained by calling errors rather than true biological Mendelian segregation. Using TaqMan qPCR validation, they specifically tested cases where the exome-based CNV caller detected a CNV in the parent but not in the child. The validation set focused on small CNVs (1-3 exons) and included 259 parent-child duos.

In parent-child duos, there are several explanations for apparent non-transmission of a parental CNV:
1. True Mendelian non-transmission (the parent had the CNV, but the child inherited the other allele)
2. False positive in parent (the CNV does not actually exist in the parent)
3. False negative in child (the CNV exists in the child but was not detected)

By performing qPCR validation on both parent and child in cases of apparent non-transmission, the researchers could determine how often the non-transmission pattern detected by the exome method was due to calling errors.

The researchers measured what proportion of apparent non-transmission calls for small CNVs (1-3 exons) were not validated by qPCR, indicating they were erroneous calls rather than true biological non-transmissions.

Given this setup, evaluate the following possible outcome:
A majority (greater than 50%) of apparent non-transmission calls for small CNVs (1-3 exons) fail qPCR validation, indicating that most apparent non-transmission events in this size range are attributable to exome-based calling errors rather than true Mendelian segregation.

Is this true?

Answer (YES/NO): NO